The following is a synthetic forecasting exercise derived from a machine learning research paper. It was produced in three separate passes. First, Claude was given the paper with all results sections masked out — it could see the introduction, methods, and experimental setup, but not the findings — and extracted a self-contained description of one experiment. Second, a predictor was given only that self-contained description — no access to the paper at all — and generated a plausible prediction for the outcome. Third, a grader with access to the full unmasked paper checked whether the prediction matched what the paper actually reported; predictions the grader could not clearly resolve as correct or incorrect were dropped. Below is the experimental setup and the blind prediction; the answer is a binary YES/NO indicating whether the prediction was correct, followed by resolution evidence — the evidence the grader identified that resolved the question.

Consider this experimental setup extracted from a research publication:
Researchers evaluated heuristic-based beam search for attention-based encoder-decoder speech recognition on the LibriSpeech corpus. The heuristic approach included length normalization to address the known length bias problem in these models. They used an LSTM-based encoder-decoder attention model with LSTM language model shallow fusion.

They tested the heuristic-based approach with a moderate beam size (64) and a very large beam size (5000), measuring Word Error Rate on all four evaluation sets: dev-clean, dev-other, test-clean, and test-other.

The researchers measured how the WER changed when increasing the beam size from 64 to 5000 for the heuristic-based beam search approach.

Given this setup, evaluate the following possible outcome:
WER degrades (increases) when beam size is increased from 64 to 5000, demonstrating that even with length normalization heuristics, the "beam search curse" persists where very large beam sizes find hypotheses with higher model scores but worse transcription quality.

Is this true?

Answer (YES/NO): YES